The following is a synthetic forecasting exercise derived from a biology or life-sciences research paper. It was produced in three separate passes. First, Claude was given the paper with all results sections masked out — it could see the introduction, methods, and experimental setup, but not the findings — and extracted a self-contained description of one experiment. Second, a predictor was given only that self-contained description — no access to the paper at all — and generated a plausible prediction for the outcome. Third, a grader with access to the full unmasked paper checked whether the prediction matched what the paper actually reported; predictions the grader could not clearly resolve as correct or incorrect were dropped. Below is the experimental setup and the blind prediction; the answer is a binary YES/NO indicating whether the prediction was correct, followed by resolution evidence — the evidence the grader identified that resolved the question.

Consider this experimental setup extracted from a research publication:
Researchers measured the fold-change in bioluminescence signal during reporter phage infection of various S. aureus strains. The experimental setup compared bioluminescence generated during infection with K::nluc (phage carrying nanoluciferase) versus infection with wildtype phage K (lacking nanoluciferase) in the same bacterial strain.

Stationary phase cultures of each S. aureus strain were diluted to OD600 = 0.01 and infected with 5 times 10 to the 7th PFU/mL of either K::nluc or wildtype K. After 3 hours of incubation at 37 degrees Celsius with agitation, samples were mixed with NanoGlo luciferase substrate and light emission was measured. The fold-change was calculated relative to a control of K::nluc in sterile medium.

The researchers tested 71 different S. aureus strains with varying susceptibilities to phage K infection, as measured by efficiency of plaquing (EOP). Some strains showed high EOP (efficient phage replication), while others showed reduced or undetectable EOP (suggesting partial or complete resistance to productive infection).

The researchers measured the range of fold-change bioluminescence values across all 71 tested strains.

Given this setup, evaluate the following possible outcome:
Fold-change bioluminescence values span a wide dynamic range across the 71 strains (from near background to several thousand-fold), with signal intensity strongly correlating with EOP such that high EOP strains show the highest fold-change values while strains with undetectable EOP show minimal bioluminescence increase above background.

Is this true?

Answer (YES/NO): NO